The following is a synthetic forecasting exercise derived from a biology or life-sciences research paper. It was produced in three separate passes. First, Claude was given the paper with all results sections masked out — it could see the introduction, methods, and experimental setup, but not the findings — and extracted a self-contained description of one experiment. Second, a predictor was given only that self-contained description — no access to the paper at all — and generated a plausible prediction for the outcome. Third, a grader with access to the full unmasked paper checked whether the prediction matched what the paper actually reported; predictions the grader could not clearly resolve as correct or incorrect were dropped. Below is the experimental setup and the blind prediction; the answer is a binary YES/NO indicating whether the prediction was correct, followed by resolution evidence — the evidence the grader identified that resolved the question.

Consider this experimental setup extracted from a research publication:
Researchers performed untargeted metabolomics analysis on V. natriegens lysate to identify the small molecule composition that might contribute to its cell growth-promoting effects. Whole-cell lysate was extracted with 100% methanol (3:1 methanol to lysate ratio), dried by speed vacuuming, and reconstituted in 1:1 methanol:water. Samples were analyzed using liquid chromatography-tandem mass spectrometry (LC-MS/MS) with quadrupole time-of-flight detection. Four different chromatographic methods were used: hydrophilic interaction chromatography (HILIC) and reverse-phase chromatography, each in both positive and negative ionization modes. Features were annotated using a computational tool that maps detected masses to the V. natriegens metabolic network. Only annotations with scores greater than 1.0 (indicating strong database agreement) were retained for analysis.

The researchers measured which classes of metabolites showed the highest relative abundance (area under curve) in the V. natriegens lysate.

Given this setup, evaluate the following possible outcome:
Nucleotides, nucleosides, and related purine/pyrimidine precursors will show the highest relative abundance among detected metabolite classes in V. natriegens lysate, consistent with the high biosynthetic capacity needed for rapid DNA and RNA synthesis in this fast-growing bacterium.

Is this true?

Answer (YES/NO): YES